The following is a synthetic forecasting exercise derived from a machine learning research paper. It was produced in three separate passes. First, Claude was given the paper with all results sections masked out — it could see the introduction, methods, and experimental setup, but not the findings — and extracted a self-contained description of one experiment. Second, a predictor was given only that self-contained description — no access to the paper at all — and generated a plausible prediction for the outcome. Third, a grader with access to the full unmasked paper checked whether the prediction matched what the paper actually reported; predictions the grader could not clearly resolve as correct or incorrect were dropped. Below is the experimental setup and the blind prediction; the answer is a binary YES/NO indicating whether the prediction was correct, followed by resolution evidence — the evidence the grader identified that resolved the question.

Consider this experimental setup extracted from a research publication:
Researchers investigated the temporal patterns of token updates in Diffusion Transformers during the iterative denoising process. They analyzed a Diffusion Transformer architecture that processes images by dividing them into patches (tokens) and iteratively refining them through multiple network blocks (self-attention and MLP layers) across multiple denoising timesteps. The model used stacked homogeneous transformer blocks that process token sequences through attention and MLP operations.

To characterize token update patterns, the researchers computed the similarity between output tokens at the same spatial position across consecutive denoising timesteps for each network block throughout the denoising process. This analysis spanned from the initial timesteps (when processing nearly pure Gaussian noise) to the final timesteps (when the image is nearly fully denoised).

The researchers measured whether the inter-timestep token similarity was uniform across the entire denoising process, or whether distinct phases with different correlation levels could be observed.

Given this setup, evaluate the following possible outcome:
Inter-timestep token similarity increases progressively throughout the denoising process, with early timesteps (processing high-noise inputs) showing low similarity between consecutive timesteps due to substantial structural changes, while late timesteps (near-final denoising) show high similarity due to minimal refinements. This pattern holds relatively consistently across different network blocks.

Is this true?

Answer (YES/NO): NO